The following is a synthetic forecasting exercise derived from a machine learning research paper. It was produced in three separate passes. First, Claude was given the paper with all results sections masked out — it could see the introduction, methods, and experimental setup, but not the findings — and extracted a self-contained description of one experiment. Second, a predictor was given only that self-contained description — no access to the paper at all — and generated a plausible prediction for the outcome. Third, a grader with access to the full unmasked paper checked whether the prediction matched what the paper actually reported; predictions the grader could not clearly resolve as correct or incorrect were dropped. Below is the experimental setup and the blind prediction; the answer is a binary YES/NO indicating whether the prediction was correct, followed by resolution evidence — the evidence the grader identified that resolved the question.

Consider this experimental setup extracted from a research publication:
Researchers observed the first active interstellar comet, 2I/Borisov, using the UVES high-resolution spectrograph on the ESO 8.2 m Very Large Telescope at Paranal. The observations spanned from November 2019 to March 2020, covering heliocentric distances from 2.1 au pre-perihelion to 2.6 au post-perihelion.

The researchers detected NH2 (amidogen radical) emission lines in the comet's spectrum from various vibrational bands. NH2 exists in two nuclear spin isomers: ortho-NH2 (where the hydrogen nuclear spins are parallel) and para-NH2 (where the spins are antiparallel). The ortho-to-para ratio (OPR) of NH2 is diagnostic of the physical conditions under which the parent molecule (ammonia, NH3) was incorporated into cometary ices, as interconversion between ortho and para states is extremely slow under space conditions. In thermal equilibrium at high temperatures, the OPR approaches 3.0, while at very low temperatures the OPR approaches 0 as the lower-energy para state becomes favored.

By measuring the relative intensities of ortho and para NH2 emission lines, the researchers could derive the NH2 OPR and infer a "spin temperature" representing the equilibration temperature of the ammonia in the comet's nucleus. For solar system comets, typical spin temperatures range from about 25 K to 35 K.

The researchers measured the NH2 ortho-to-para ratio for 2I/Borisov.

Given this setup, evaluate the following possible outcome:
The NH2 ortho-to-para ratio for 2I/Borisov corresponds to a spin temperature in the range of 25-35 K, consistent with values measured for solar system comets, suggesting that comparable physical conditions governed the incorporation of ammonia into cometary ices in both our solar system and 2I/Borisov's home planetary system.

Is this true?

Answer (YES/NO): YES